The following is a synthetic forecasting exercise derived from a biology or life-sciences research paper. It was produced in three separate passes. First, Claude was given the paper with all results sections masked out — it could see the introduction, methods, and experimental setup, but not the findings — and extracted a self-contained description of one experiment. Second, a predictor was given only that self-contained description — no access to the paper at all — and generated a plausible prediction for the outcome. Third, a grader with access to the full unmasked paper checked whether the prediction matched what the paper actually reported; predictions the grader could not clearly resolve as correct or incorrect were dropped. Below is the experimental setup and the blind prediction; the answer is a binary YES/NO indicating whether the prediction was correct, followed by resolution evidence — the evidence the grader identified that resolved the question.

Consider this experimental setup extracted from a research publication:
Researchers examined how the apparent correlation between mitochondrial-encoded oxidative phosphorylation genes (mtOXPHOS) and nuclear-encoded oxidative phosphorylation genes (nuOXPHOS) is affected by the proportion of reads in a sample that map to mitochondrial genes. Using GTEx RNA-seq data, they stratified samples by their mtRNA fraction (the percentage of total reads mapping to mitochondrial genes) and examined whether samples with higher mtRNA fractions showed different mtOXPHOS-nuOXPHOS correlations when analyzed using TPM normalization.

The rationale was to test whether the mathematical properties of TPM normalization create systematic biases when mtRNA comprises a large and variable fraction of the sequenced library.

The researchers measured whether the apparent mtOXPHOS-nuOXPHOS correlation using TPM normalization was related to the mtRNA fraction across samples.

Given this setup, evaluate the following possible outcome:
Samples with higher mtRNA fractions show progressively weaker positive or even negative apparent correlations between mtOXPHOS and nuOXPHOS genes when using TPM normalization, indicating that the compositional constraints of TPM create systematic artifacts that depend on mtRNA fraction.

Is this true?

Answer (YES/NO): YES